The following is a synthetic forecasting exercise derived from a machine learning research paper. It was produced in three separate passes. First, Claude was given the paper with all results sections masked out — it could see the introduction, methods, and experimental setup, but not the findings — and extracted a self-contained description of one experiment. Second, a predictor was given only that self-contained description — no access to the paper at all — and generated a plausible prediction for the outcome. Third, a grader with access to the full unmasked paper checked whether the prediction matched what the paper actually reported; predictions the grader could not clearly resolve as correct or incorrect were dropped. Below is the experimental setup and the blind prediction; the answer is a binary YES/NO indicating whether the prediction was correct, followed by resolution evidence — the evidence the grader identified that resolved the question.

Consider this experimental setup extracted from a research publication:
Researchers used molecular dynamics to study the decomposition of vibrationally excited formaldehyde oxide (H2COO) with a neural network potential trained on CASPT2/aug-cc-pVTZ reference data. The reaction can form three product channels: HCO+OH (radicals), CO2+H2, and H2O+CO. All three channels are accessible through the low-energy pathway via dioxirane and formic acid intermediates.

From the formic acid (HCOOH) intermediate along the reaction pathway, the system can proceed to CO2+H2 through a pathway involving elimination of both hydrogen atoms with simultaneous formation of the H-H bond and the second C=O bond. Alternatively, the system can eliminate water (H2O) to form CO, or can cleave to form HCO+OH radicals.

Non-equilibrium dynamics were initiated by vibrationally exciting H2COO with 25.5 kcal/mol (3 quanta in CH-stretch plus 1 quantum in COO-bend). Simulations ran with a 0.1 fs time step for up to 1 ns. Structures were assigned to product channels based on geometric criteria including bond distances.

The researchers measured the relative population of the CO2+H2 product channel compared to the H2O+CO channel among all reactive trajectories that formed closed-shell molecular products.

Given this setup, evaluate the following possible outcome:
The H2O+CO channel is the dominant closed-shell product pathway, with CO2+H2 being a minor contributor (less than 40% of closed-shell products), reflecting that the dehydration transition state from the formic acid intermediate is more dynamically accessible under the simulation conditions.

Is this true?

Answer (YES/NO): NO